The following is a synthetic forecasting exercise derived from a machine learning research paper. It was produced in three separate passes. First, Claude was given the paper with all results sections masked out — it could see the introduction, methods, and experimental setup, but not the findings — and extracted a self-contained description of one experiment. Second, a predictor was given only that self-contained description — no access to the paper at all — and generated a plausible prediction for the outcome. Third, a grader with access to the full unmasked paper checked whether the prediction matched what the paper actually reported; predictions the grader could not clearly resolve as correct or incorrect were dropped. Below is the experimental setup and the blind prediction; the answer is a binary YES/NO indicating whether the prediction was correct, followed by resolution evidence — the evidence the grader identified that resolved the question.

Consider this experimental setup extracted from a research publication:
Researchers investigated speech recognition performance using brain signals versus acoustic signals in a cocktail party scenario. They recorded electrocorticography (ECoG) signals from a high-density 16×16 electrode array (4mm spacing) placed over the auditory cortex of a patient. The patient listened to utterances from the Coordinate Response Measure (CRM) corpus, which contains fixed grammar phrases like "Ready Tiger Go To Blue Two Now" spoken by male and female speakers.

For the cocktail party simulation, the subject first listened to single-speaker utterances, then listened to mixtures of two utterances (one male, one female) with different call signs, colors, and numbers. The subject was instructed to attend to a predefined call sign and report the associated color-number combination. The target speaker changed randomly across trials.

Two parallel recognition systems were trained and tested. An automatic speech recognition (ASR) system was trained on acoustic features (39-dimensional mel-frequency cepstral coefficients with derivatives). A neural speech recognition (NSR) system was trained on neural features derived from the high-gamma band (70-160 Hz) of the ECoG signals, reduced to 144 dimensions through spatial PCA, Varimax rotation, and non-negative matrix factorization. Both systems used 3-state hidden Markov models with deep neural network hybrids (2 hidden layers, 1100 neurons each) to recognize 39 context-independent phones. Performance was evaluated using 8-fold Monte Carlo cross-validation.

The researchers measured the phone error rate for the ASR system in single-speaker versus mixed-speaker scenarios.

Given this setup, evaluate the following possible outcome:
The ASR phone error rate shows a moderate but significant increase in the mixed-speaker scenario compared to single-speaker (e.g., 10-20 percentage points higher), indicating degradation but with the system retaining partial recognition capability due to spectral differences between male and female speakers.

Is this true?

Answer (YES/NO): NO